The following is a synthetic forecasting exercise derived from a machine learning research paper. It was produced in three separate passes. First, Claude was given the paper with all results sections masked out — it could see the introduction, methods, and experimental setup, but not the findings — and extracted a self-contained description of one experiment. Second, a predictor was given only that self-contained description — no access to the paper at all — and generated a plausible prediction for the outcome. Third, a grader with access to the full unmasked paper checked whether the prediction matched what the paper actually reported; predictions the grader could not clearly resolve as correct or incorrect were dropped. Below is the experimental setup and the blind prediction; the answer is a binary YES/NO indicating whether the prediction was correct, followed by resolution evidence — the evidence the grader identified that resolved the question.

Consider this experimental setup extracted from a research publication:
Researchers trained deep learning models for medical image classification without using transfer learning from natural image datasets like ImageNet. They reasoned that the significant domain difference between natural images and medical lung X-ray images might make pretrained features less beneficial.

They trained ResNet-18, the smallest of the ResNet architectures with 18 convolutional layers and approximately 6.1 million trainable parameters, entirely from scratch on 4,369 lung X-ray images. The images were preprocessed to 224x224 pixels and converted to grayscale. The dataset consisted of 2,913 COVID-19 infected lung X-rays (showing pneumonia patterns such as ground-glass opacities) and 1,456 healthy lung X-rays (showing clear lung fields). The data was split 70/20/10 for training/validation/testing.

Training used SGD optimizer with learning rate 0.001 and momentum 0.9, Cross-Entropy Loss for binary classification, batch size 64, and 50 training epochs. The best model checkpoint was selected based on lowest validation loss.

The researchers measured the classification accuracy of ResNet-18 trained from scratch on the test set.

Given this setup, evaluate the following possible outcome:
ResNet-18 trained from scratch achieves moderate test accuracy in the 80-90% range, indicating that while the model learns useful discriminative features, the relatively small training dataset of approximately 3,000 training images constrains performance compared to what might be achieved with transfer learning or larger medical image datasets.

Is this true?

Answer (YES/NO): NO